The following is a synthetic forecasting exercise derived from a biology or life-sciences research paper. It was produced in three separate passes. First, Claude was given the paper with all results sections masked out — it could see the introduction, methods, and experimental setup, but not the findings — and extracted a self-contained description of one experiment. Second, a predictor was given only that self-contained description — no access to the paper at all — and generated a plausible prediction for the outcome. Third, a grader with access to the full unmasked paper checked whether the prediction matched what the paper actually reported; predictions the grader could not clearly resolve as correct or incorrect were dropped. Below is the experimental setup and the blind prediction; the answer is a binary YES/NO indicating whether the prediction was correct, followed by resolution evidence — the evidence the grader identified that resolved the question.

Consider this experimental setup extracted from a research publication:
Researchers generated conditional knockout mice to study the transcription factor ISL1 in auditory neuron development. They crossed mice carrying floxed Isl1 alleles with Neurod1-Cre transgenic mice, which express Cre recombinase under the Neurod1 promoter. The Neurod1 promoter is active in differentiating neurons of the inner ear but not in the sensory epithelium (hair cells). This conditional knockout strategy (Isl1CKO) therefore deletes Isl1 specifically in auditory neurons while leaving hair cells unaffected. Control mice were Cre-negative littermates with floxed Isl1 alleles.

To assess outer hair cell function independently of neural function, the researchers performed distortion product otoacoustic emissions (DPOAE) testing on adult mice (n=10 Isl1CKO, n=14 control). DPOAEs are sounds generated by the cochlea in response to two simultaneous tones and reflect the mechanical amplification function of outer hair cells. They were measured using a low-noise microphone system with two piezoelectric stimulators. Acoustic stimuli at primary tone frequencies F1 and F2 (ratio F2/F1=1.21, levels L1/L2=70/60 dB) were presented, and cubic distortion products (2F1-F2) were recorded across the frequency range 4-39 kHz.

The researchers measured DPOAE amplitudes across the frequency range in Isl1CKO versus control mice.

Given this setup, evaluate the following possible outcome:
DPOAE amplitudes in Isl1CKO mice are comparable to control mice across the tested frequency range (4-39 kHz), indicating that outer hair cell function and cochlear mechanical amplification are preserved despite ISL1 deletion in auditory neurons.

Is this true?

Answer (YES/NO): NO